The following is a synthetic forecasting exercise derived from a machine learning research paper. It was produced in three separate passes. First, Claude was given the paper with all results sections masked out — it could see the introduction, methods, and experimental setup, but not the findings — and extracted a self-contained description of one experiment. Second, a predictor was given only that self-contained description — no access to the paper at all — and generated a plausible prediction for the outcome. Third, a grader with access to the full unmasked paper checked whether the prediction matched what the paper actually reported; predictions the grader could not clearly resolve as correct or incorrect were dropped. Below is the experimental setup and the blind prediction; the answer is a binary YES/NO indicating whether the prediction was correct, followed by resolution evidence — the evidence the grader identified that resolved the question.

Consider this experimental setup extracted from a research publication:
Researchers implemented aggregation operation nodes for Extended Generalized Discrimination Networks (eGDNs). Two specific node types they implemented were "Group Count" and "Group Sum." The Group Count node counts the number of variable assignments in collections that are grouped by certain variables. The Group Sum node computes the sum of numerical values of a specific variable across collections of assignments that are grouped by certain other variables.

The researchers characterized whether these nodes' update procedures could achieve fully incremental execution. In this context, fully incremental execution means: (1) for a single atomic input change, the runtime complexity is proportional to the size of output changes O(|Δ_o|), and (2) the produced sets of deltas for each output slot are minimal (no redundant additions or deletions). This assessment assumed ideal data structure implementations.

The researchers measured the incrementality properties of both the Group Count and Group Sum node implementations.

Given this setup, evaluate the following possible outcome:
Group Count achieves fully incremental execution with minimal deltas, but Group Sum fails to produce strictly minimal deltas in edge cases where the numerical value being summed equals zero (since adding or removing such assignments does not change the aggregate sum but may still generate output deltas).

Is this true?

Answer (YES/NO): NO